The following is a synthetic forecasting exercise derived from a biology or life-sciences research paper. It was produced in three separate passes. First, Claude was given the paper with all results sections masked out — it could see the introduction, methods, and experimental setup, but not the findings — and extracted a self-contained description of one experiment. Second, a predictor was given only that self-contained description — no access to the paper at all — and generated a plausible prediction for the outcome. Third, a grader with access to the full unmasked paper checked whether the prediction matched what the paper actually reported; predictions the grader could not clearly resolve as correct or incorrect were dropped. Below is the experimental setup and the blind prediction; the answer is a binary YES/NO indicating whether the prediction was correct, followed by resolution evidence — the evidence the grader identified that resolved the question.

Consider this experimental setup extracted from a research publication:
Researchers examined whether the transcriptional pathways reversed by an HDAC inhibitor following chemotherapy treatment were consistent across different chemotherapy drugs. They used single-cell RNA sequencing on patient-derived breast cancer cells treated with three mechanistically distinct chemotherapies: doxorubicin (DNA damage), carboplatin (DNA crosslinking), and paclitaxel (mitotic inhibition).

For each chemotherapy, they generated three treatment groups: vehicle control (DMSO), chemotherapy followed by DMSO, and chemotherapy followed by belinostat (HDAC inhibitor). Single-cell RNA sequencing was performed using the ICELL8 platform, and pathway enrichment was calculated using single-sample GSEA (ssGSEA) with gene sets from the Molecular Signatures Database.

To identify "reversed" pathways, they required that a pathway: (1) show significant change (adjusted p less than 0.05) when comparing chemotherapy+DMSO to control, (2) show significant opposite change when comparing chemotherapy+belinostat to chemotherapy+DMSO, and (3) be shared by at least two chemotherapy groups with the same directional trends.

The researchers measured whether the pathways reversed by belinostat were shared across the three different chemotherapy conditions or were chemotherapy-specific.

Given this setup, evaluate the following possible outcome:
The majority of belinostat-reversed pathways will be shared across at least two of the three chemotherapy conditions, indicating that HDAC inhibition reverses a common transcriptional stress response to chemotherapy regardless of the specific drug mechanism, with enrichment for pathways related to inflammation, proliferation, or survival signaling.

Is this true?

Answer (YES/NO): NO